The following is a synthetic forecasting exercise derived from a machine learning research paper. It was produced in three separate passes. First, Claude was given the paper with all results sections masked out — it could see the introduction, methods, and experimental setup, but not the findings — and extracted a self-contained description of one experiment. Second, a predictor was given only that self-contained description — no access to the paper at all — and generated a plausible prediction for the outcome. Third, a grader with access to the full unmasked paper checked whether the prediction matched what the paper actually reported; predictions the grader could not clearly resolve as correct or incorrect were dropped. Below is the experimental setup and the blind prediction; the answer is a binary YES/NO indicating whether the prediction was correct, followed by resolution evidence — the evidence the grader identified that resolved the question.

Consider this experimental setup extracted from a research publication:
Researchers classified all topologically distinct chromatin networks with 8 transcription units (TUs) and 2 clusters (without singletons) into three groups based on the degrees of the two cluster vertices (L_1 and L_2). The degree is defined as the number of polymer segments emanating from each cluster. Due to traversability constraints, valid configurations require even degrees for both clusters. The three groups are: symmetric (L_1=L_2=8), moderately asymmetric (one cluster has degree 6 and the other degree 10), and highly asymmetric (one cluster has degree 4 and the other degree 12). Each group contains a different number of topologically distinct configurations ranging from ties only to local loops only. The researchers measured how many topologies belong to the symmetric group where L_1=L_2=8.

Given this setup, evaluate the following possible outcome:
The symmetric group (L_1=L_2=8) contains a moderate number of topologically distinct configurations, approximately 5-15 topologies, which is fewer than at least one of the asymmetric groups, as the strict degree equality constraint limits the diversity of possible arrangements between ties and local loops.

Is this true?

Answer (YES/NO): YES